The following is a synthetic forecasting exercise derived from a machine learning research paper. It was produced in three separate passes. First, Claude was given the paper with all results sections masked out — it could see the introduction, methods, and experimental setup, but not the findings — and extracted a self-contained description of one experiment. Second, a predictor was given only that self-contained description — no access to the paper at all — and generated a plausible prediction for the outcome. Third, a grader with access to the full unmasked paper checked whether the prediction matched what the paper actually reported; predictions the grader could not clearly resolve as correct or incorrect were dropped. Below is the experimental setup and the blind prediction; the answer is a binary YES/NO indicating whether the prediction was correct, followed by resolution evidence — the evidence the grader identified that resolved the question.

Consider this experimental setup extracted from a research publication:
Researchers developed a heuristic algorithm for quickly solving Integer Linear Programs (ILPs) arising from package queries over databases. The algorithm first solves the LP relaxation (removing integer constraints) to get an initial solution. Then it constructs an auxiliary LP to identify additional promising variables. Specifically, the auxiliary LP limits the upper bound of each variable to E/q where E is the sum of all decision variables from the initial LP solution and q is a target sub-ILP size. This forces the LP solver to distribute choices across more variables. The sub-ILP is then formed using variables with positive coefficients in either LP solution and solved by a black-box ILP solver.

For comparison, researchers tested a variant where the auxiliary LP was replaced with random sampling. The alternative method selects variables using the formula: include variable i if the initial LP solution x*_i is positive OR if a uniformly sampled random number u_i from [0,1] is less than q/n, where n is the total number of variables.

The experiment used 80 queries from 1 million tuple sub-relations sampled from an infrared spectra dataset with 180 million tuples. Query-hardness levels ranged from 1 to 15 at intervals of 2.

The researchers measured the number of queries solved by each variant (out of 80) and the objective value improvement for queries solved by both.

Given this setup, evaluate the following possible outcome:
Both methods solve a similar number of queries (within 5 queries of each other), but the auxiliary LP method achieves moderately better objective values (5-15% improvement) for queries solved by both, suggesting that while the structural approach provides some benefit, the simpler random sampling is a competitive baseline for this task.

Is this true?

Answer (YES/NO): NO